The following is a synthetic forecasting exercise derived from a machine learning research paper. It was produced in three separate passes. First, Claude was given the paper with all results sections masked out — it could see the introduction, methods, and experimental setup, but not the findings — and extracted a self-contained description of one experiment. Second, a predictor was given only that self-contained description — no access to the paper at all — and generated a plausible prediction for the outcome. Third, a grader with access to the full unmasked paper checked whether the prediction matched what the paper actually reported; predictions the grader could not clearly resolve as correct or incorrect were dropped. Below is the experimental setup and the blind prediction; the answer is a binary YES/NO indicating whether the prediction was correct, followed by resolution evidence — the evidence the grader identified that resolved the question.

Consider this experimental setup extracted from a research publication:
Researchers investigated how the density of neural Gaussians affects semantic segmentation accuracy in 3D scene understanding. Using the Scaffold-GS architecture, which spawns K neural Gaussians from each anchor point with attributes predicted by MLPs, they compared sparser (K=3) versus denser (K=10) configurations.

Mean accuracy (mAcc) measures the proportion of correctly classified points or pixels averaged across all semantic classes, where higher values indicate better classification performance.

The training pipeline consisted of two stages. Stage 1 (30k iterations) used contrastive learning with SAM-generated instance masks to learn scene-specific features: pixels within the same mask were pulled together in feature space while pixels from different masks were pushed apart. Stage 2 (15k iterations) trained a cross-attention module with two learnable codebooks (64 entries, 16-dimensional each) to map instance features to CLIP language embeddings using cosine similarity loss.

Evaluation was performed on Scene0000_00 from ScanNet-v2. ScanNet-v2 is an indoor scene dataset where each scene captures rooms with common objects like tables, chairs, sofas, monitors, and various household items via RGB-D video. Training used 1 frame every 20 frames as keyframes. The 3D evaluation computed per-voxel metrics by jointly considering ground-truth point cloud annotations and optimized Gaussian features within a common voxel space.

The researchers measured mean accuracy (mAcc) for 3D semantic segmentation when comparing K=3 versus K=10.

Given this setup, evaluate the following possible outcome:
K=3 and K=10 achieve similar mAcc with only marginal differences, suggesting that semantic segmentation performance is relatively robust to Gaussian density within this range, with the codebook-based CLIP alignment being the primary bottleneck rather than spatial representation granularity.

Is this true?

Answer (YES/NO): NO